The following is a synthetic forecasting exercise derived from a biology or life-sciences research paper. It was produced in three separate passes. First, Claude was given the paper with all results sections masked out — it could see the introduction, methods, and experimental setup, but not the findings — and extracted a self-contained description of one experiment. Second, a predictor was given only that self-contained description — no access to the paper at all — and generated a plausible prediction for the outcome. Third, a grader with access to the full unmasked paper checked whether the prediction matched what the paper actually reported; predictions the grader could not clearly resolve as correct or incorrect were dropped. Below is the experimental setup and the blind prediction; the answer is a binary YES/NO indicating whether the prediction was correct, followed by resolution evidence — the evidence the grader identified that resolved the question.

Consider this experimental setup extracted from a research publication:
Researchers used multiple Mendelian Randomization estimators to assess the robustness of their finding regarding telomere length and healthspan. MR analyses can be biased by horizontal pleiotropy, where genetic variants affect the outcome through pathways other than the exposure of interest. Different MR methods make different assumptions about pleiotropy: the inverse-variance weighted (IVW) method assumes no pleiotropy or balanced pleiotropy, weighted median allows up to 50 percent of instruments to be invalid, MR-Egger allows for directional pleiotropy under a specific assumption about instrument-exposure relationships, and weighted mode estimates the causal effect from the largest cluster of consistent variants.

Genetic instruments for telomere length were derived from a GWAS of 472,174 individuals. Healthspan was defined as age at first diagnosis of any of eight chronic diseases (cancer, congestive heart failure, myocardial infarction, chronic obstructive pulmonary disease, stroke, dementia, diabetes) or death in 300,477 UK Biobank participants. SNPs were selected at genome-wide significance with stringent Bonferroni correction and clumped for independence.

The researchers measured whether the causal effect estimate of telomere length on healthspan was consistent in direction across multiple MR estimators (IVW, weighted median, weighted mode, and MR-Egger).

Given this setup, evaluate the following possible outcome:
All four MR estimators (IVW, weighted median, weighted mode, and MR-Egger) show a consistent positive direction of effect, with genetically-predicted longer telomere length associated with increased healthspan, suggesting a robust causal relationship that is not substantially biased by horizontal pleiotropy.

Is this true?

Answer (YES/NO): YES